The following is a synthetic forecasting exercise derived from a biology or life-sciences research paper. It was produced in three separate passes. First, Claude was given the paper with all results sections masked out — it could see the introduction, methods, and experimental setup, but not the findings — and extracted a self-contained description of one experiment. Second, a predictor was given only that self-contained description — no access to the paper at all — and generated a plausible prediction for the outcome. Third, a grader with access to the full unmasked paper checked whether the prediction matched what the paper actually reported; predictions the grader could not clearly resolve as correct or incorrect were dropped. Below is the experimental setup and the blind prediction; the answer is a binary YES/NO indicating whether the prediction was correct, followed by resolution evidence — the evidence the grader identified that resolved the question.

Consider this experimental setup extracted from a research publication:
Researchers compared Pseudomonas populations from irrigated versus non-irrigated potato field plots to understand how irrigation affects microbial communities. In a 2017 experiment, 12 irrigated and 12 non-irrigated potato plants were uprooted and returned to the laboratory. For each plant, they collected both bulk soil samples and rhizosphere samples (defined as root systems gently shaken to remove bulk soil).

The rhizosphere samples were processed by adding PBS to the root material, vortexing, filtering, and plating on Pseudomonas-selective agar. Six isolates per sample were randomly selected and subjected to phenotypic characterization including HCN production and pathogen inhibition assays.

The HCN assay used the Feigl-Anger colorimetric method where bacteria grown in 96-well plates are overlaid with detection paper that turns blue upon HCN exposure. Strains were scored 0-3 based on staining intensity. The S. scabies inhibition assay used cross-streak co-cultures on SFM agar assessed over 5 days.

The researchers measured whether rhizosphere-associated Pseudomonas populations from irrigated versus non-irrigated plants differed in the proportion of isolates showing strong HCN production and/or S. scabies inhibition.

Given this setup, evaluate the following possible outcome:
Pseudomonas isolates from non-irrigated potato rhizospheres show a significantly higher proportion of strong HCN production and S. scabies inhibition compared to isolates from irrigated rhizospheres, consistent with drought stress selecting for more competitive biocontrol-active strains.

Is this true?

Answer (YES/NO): YES